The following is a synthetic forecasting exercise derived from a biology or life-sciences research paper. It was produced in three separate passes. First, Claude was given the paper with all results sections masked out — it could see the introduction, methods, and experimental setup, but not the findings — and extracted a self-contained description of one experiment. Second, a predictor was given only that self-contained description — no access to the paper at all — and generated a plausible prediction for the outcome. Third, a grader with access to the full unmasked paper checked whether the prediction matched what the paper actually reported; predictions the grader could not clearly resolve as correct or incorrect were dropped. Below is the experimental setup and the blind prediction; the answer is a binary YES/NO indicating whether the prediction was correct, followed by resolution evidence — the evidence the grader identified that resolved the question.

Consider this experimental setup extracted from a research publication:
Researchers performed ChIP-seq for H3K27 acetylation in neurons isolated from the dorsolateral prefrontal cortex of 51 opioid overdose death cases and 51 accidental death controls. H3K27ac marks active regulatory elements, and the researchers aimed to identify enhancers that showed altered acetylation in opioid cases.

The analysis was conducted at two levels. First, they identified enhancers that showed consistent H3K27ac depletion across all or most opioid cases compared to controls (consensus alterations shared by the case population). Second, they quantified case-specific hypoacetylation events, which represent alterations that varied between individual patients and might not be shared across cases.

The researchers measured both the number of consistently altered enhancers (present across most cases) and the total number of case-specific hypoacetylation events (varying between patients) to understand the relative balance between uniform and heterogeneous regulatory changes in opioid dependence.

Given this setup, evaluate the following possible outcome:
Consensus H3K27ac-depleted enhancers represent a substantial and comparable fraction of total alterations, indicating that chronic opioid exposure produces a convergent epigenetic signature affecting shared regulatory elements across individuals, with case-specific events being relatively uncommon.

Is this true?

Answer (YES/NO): NO